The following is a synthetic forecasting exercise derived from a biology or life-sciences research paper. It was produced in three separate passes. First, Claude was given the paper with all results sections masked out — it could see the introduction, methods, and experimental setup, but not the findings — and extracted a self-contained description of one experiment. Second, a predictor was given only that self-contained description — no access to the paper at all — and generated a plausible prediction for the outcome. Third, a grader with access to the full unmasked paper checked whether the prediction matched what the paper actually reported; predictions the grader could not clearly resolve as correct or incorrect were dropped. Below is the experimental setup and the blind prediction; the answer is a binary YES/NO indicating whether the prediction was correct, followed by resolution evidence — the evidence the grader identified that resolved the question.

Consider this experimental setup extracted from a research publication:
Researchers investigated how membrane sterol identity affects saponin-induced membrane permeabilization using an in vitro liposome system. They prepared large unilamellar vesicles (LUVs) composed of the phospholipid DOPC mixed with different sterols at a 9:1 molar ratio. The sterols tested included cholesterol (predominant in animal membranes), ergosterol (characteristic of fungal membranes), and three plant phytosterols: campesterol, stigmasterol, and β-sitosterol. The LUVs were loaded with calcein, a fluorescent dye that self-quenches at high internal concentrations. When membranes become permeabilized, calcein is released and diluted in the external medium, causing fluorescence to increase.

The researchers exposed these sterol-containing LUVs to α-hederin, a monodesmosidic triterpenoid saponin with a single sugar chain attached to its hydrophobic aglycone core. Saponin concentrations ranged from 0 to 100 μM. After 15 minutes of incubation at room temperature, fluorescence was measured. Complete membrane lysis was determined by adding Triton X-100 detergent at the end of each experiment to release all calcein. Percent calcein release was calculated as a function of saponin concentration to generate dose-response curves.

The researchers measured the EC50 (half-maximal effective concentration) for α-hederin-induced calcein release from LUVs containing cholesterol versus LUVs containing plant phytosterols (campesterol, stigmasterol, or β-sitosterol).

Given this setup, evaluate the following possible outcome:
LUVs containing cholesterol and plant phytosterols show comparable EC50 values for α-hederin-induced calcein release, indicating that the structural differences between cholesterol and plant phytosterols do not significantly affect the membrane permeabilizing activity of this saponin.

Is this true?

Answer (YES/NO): NO